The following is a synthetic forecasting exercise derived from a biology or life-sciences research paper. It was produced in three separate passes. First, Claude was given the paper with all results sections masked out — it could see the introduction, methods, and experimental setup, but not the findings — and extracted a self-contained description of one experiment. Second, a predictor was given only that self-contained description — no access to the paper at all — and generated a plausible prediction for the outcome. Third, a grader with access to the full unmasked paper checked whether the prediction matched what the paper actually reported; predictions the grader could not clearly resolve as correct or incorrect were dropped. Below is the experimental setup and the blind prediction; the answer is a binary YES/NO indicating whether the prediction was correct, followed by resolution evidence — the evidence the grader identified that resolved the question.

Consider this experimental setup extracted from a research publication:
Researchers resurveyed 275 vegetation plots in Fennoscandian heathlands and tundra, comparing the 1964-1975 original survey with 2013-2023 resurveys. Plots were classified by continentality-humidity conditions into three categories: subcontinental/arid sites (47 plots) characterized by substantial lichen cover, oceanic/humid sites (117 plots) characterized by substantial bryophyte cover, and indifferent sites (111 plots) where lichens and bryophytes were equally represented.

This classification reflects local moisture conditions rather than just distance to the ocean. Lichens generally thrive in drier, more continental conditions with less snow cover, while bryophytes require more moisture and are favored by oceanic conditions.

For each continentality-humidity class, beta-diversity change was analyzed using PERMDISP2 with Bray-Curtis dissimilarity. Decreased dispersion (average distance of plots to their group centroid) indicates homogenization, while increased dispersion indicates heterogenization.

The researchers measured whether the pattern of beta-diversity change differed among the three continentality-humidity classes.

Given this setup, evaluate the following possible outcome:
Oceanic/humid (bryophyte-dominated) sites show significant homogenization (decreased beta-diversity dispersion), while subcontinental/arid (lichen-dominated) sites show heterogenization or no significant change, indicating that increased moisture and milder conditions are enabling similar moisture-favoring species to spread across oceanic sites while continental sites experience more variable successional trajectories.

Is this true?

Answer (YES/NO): YES